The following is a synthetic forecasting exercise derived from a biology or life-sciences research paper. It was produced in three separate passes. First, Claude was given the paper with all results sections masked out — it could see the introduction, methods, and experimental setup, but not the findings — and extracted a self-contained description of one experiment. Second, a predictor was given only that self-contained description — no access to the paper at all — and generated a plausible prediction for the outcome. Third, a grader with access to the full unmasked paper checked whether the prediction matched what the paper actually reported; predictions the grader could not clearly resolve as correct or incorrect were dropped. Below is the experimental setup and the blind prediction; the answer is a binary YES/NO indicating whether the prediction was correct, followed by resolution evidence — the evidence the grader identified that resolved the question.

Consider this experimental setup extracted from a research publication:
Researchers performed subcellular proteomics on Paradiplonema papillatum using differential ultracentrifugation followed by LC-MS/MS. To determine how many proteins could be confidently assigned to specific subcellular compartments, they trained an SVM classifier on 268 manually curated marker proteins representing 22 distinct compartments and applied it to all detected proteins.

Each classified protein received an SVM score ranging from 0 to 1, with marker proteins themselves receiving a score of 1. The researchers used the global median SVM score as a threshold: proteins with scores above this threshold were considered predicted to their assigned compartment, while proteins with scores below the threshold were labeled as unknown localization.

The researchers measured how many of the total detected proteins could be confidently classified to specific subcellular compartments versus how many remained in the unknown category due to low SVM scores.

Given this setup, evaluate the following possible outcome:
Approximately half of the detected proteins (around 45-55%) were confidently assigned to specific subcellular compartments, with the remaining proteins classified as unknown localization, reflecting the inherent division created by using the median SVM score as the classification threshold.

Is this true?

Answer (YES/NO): YES